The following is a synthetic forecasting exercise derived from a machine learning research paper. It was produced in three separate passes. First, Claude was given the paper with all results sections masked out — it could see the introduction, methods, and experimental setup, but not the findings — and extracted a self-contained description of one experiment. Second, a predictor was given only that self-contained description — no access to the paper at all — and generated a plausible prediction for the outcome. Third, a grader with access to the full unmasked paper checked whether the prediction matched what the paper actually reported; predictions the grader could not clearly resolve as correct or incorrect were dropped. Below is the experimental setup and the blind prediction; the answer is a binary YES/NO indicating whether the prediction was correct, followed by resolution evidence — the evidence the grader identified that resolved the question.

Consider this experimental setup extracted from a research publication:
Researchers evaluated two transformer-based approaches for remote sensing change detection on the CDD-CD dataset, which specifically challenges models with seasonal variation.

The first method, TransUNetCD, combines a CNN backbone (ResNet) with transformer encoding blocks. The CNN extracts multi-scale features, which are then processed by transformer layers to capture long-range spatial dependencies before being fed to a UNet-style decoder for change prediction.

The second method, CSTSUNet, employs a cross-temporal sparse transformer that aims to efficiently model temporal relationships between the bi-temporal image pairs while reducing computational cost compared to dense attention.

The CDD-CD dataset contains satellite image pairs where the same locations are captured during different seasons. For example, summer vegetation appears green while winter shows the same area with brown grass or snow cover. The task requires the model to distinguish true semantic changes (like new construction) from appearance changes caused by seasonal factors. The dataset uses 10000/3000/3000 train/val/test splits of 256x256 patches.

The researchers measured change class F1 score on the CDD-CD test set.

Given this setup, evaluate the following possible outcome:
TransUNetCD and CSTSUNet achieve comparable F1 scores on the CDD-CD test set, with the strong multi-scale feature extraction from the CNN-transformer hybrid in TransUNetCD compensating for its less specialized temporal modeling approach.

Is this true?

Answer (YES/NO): NO